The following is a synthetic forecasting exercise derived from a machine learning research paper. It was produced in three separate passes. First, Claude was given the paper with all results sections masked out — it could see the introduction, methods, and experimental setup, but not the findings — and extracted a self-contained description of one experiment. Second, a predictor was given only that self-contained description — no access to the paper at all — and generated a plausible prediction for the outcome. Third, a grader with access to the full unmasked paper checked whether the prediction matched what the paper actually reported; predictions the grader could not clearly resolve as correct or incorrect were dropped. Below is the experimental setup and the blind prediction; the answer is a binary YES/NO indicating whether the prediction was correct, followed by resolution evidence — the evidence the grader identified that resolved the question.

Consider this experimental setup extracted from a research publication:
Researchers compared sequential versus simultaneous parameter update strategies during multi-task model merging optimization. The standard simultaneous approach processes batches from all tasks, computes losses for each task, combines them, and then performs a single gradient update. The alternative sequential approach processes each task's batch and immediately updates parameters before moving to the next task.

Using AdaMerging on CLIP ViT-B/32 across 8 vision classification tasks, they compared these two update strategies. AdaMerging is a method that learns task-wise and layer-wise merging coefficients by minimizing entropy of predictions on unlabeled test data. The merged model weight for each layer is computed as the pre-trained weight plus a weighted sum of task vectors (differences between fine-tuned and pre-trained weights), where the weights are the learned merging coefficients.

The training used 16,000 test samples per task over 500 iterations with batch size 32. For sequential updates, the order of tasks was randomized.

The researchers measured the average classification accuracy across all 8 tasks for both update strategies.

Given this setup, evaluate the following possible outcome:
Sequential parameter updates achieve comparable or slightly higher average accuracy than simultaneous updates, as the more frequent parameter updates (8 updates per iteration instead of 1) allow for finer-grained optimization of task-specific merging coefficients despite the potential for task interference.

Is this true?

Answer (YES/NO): YES